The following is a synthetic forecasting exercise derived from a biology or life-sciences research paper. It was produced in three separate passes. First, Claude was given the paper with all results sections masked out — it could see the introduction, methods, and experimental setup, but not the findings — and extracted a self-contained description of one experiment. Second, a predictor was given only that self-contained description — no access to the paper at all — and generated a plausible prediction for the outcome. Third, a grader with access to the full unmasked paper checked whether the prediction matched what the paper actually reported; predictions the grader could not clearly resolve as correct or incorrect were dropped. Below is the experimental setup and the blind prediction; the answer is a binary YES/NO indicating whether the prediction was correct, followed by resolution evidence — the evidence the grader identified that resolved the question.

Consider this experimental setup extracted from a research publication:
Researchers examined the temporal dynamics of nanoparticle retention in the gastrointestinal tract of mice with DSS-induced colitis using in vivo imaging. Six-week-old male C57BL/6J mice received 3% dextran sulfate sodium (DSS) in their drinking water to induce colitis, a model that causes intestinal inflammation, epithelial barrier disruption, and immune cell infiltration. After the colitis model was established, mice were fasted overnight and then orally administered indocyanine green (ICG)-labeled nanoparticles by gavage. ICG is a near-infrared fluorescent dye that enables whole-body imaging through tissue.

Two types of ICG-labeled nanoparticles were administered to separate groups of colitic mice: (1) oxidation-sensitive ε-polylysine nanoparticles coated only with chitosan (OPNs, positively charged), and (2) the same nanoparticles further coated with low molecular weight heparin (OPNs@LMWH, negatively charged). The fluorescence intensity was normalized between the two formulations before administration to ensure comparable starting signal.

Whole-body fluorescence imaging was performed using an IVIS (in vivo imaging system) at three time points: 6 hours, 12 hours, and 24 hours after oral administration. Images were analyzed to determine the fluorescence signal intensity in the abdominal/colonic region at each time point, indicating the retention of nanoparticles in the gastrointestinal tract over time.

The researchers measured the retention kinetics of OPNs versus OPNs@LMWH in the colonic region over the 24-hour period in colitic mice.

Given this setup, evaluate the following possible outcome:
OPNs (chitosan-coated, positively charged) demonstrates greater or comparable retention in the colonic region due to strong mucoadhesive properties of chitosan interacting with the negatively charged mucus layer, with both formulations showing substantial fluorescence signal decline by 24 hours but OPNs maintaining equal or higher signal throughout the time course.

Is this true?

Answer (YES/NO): NO